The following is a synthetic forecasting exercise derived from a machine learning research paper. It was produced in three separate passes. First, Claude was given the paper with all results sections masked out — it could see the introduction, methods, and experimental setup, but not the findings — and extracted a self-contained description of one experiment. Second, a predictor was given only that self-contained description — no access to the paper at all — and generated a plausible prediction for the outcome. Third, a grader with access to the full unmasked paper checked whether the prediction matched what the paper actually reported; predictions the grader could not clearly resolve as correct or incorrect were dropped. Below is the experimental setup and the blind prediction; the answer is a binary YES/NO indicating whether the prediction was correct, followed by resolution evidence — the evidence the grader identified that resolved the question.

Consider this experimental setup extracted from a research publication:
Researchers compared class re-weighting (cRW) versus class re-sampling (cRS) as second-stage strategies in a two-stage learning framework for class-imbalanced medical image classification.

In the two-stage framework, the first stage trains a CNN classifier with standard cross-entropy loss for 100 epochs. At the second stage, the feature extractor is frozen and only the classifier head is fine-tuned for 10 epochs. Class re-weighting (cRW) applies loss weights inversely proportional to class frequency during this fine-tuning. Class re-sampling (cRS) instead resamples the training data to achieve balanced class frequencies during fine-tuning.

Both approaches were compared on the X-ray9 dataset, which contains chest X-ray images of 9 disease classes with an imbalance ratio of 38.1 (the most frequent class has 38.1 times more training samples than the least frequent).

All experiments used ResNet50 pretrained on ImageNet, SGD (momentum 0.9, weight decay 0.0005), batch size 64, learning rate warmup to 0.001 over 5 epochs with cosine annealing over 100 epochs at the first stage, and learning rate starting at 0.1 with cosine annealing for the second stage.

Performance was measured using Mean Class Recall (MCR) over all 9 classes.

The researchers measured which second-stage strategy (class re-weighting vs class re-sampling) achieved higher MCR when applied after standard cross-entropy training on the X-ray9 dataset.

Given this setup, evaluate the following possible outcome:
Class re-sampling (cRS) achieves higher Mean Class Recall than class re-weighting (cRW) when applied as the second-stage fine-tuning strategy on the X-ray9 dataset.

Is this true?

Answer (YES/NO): NO